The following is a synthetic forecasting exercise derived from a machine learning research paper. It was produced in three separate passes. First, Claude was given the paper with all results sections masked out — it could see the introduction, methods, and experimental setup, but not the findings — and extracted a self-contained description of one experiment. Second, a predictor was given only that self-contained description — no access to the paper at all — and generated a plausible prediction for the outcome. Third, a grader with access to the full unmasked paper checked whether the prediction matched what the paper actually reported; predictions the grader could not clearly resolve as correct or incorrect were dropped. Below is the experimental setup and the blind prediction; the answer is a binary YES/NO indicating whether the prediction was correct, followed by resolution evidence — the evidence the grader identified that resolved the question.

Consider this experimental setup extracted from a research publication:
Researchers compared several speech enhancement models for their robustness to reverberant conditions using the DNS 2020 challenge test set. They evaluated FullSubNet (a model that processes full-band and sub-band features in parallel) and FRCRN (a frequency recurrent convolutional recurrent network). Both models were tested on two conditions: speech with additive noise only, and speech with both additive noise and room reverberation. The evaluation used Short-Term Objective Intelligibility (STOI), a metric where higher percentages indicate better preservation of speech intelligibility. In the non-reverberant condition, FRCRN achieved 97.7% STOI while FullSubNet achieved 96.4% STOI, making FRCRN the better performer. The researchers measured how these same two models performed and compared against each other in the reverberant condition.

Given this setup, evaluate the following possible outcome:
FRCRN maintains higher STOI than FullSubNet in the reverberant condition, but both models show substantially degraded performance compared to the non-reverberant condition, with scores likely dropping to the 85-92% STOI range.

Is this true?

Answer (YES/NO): NO